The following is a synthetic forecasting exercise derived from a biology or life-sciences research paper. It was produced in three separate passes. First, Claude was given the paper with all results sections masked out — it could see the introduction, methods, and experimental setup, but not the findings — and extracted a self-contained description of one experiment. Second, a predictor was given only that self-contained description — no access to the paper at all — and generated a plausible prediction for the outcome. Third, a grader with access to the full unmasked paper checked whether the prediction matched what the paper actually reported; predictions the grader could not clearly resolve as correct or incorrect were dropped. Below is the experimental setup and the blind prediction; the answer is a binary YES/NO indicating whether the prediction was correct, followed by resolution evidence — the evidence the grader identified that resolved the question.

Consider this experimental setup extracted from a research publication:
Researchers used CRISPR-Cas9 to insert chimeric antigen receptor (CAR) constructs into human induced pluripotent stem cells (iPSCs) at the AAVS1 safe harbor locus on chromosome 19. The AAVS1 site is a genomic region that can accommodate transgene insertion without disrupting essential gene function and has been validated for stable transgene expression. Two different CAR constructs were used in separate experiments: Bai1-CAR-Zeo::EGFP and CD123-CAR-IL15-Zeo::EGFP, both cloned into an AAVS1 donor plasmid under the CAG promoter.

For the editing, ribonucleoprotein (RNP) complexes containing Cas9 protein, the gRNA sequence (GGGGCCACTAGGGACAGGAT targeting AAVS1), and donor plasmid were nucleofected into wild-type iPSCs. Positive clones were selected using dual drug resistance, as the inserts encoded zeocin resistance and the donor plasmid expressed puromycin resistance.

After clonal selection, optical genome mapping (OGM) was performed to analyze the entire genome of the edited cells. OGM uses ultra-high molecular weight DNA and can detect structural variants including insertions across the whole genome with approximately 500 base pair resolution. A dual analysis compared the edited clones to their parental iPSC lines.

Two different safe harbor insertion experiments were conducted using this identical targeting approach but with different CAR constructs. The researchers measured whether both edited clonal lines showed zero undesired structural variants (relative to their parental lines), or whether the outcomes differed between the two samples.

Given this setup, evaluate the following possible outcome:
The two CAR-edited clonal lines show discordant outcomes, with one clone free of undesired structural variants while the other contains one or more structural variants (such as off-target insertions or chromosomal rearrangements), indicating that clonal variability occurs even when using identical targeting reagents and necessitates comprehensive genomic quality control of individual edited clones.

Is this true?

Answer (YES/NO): YES